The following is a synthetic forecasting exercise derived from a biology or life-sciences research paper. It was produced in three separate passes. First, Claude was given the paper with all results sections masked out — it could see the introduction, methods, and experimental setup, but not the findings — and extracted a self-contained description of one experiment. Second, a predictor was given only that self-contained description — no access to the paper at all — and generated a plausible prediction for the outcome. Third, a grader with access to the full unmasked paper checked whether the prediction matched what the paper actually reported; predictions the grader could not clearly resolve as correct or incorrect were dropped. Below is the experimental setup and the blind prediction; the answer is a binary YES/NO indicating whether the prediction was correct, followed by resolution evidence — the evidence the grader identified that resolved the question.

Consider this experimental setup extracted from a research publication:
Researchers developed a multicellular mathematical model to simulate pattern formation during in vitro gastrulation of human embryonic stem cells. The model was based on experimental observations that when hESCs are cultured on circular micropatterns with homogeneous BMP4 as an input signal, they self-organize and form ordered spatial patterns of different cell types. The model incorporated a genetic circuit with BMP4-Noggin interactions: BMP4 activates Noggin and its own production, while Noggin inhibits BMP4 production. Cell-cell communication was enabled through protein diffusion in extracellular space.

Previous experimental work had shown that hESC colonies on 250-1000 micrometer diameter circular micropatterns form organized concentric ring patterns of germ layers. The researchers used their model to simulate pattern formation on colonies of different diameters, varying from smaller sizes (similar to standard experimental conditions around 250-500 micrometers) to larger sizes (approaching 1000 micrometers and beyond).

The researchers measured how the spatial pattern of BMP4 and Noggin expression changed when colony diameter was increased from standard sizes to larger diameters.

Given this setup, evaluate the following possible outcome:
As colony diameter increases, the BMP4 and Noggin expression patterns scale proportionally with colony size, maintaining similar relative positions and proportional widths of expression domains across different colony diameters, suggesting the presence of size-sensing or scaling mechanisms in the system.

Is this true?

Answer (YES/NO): NO